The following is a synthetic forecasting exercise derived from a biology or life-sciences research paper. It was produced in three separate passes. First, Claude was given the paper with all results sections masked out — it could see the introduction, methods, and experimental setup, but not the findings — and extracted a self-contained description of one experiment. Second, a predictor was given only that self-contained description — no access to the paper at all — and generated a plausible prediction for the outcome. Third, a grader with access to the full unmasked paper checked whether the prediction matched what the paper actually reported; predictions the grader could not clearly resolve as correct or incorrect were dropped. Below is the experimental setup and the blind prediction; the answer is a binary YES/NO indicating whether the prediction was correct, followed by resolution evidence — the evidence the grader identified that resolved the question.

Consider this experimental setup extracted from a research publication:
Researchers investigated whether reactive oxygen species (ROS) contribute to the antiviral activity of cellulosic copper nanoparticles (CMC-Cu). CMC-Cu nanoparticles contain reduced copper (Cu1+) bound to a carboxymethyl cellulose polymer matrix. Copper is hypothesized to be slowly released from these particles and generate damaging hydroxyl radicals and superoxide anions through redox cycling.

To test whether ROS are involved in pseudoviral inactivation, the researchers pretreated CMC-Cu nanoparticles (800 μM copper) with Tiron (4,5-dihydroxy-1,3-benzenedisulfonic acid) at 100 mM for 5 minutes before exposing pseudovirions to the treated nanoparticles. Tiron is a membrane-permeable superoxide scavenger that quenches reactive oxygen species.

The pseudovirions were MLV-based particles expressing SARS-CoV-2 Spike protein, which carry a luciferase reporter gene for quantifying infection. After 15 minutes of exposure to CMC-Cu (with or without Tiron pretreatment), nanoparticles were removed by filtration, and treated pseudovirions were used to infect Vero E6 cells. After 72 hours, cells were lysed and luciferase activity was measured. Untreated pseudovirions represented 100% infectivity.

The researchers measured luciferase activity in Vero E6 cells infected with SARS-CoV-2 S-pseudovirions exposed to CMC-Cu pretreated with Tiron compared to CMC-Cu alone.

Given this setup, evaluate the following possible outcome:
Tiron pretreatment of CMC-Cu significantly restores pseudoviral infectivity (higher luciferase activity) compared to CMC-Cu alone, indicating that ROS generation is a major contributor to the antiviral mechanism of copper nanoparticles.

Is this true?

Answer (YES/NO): YES